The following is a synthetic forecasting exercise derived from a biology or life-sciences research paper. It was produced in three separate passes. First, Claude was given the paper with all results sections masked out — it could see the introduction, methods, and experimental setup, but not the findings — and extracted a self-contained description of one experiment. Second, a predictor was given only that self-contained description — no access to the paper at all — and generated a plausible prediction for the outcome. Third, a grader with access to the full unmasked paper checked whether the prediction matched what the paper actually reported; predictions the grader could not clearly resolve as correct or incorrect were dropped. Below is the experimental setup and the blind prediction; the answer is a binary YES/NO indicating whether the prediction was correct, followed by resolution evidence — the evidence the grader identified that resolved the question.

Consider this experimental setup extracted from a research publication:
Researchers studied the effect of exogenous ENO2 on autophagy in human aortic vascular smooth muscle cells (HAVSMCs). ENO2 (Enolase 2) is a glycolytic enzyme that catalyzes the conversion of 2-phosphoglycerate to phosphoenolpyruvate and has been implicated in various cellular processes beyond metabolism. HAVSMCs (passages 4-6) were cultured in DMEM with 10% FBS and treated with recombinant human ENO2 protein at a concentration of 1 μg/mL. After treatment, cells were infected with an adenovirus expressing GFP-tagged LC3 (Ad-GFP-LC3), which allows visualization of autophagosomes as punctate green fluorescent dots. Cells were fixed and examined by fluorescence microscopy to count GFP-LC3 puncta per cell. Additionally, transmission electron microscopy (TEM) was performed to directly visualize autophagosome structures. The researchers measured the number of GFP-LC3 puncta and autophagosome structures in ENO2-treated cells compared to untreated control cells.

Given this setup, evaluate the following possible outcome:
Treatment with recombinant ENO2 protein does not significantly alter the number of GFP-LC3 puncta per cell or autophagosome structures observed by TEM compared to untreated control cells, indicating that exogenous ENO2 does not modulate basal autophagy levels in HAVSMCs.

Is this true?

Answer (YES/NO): NO